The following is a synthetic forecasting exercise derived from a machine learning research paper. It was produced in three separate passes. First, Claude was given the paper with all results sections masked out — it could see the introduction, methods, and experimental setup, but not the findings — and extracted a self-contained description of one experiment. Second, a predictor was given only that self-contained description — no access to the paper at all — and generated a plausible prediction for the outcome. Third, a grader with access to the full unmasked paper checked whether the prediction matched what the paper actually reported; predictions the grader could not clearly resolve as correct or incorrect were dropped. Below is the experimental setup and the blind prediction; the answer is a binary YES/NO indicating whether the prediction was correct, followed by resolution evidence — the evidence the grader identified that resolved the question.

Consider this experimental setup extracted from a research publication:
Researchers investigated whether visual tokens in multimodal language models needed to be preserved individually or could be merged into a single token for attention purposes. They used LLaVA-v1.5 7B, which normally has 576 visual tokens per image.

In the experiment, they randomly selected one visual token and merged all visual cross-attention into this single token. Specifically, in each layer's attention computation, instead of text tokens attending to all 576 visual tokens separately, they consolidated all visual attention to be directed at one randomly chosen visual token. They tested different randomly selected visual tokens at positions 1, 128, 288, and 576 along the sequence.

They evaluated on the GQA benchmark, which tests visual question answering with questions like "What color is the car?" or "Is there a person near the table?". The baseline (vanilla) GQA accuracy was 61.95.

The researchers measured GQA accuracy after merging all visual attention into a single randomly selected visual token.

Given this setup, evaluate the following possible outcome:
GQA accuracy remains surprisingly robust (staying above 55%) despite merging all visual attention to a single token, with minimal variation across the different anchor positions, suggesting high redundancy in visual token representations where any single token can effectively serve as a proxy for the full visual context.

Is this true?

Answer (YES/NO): YES